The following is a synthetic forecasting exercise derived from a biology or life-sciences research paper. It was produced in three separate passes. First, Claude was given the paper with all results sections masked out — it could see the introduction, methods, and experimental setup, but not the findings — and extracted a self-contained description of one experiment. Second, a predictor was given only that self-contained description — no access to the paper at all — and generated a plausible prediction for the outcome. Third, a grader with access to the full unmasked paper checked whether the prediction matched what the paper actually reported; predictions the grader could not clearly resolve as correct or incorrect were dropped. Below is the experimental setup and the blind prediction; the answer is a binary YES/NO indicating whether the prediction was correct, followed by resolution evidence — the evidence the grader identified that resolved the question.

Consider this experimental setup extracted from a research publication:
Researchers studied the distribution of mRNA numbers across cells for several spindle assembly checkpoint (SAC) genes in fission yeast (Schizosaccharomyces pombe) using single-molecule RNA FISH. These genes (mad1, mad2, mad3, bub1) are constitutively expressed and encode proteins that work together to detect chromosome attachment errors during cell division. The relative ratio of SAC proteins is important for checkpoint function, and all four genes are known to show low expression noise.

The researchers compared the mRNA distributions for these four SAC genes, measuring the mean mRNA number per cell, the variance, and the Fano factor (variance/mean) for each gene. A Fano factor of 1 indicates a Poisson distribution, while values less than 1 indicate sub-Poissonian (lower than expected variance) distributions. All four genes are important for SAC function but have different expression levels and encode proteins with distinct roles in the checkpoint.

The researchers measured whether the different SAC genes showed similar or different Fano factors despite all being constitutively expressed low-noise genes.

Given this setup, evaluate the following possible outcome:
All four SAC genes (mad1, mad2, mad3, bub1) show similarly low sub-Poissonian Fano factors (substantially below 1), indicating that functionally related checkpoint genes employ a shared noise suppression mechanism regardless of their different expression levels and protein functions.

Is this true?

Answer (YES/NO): NO